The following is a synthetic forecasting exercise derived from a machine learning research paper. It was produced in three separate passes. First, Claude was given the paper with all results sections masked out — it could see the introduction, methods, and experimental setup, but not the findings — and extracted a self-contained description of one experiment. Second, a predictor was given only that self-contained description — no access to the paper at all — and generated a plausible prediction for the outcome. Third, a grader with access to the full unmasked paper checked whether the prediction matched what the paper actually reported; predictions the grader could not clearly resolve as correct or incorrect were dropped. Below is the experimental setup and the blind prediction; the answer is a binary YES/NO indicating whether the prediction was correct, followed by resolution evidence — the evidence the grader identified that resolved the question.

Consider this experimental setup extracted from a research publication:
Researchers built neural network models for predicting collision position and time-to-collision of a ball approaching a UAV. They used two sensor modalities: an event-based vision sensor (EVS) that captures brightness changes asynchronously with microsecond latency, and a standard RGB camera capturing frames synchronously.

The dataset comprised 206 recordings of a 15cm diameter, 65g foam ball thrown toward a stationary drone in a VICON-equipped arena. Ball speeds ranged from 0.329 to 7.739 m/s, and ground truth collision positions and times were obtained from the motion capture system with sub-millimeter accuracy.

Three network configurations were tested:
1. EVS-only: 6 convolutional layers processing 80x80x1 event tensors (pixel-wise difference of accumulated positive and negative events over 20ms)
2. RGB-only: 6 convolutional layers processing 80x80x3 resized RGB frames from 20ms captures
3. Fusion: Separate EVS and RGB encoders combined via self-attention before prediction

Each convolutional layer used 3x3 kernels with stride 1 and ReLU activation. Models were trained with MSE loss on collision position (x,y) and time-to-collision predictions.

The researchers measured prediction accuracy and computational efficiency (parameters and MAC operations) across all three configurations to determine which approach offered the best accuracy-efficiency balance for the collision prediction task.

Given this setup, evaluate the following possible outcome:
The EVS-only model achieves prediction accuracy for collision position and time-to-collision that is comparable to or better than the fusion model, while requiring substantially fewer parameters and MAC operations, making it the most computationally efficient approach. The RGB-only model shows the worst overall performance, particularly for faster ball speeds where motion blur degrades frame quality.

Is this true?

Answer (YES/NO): NO